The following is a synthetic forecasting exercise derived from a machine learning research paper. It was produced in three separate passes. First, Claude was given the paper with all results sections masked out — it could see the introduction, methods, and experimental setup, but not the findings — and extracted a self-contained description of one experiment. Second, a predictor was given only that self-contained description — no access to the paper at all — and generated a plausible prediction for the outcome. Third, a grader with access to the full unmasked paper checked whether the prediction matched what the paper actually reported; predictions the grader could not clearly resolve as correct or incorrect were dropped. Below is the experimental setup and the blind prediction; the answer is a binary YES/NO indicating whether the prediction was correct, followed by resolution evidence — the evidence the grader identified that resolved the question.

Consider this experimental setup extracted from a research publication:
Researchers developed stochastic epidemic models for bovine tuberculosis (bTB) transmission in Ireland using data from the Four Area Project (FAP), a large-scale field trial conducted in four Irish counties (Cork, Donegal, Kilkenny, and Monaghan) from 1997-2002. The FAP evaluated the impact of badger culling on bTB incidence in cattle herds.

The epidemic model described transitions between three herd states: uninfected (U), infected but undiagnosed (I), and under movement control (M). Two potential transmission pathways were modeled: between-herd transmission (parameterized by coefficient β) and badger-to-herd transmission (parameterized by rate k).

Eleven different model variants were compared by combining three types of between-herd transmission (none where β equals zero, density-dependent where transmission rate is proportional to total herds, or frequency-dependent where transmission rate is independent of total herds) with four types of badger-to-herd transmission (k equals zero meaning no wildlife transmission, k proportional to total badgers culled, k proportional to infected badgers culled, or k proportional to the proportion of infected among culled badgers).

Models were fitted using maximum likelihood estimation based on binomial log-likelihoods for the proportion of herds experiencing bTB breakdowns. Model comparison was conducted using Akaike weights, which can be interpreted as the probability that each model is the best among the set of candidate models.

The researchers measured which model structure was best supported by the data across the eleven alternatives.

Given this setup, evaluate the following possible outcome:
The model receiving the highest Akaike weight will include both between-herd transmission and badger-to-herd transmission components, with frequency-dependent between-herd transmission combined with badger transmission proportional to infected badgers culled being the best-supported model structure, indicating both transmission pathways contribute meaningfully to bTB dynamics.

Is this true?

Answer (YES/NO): NO